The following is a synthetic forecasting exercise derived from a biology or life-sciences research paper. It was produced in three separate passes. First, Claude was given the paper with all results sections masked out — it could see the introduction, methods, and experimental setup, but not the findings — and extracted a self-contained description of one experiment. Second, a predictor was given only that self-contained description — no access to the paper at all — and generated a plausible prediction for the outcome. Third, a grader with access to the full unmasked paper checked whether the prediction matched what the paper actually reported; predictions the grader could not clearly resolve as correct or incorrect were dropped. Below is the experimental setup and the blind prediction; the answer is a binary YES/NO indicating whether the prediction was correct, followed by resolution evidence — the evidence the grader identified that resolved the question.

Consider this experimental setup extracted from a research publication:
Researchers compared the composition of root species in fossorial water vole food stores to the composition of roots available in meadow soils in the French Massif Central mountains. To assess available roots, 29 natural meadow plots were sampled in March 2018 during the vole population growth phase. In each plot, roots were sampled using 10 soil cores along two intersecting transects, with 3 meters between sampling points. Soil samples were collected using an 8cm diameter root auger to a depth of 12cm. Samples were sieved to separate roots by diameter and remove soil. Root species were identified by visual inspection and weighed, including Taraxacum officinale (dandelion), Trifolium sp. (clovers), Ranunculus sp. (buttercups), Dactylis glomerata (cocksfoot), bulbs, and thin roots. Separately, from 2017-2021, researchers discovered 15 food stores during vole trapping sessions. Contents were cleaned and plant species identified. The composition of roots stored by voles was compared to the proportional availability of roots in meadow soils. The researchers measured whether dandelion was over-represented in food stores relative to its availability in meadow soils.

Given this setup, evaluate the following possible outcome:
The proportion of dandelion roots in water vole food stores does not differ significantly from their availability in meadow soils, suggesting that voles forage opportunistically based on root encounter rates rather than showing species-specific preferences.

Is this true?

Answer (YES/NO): NO